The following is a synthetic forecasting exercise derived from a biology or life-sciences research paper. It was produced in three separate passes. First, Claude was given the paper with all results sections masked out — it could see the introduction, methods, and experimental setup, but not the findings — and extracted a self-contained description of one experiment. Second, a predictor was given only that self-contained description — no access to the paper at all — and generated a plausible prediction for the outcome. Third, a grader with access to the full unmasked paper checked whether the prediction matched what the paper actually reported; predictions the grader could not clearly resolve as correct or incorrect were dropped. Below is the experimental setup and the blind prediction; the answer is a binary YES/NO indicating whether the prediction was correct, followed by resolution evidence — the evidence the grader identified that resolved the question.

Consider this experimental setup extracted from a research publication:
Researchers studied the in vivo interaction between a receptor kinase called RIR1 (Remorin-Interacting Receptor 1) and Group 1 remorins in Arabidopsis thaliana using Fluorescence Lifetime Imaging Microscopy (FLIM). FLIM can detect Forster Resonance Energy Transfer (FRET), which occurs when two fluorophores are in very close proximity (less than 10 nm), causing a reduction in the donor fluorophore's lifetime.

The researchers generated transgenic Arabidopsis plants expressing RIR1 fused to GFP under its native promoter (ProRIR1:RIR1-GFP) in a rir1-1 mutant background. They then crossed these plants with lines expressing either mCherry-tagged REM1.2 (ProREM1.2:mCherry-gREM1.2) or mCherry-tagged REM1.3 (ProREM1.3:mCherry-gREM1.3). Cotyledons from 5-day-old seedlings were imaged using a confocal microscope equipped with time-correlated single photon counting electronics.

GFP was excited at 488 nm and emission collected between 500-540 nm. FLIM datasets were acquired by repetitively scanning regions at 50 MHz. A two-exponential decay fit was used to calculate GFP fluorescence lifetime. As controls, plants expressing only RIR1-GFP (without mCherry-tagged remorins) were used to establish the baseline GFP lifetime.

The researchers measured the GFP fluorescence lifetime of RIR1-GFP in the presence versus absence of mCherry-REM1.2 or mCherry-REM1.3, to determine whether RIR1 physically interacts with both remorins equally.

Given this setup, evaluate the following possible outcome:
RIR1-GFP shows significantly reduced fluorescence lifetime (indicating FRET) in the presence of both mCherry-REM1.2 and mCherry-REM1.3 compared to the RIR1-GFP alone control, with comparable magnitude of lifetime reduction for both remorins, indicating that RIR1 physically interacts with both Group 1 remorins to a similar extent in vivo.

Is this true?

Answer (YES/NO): NO